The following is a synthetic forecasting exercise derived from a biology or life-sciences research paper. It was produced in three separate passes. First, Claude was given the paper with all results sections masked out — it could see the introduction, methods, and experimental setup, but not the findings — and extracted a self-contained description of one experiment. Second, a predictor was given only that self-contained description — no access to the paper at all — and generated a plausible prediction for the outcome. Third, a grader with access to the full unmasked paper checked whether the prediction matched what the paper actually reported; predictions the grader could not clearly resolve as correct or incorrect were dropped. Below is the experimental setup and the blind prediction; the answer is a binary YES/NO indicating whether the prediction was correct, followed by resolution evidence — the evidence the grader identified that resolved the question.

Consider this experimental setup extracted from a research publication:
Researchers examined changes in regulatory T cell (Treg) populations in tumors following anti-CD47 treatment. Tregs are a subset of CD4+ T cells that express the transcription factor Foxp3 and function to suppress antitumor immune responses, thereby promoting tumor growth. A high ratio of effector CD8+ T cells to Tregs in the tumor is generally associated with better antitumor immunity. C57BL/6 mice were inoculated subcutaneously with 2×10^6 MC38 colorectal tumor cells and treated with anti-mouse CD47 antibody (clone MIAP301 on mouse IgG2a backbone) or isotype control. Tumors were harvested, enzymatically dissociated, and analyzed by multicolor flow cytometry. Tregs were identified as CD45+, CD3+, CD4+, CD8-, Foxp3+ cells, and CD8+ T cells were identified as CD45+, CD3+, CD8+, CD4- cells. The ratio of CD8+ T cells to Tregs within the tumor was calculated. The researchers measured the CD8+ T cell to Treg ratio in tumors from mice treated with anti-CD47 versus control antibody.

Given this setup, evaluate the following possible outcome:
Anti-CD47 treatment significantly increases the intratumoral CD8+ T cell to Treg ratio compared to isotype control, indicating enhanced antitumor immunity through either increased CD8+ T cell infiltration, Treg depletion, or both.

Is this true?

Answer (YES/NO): YES